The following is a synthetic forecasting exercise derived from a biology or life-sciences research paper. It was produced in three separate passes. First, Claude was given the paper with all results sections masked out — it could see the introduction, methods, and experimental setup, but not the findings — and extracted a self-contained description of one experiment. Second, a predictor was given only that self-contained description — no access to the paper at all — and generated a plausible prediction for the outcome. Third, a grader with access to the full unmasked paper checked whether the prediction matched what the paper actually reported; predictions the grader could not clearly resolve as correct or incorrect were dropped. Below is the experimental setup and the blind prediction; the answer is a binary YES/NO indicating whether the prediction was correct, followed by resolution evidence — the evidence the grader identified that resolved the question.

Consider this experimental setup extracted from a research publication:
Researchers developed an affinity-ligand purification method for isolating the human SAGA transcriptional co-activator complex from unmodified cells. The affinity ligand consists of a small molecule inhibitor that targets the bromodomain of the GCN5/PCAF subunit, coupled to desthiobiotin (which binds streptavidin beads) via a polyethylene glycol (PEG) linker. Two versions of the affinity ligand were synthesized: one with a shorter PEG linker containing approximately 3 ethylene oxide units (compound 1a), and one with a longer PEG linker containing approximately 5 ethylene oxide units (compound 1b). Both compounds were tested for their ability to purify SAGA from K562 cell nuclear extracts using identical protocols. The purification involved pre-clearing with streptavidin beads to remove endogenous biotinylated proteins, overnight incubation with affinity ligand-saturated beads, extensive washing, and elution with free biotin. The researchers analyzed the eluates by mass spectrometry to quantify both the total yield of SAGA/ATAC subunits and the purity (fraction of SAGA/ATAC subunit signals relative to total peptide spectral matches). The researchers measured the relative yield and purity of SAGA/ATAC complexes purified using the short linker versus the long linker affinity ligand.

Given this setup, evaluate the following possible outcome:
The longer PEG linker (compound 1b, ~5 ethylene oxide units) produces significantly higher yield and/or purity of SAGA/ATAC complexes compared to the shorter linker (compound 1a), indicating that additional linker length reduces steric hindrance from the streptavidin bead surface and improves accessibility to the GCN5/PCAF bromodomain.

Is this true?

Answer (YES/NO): YES